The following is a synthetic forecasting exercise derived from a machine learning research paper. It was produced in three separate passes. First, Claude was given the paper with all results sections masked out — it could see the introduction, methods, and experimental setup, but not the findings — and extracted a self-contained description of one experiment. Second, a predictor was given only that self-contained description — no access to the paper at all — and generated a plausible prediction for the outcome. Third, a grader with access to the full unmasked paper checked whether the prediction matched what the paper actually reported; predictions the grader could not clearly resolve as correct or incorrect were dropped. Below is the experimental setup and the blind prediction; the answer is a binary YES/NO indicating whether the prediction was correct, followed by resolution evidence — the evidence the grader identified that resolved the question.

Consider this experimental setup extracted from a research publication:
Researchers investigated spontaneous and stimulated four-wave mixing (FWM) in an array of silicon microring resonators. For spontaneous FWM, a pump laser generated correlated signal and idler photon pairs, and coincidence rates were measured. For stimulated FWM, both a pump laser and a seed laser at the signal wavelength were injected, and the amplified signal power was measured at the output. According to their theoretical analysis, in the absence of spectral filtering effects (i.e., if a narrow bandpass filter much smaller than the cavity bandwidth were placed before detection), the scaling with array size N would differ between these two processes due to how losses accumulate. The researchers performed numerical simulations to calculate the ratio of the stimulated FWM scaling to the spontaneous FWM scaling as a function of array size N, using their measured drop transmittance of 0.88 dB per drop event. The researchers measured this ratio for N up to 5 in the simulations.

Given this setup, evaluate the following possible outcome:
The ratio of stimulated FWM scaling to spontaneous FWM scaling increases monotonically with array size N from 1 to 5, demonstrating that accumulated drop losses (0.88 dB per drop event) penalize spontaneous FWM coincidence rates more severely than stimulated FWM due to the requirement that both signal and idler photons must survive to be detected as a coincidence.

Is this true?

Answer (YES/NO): NO